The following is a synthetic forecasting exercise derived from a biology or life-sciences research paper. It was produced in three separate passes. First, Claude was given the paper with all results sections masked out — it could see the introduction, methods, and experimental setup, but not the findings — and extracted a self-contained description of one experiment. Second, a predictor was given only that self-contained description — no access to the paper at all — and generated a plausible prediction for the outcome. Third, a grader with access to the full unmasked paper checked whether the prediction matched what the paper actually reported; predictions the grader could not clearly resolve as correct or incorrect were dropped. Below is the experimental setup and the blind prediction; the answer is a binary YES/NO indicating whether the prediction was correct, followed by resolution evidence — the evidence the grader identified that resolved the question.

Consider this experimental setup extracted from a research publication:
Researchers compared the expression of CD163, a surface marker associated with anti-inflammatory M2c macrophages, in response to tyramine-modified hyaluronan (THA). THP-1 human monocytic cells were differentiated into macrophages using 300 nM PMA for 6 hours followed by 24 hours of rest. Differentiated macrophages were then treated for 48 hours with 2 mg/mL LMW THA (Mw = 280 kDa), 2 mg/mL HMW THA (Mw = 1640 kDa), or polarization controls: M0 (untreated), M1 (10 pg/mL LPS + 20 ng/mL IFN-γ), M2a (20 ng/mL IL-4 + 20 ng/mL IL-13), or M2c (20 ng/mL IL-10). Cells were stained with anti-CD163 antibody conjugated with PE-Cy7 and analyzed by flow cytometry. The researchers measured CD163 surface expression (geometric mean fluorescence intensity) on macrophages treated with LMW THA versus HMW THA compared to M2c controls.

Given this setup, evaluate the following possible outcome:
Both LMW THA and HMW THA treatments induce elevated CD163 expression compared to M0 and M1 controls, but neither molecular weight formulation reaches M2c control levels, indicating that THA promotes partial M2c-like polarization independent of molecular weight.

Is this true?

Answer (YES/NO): NO